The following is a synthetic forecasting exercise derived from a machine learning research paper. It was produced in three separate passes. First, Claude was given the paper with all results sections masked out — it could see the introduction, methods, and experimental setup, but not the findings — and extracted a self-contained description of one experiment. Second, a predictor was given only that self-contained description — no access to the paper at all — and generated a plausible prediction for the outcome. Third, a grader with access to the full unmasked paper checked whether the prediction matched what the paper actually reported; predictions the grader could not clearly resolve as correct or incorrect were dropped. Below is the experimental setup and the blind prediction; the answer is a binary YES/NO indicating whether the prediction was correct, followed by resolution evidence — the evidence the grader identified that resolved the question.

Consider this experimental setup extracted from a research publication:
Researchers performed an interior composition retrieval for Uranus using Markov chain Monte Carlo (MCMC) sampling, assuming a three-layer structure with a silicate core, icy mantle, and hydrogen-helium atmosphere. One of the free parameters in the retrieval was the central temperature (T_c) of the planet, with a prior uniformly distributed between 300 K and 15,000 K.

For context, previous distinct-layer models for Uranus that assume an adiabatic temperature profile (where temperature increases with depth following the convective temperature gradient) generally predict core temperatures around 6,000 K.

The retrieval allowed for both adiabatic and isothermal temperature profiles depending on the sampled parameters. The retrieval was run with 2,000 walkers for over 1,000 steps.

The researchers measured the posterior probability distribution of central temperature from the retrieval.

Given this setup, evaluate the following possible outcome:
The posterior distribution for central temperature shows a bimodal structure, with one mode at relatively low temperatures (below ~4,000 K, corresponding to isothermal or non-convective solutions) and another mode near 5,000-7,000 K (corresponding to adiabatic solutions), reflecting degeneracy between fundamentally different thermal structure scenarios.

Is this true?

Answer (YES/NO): NO